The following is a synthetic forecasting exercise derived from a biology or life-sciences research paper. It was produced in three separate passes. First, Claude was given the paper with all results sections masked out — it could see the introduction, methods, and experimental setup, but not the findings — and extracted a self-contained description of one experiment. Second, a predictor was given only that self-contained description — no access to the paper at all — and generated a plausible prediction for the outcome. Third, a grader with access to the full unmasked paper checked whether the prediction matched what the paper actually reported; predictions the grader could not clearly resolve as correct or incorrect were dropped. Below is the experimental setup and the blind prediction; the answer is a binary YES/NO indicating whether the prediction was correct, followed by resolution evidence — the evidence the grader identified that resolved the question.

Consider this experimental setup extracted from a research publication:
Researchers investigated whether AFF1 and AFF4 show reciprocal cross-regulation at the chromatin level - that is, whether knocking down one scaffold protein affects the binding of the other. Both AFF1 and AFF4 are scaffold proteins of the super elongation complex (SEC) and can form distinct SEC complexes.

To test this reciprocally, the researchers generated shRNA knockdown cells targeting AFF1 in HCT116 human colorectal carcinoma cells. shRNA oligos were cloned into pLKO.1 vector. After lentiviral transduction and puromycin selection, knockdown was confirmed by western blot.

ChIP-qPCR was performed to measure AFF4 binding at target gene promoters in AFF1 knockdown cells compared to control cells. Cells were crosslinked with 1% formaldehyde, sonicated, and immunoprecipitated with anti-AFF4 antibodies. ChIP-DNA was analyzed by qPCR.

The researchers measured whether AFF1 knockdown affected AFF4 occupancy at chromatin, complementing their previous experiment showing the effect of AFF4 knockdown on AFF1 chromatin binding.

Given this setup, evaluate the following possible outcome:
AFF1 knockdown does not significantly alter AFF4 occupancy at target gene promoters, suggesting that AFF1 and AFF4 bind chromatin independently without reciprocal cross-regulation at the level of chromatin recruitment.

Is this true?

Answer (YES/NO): NO